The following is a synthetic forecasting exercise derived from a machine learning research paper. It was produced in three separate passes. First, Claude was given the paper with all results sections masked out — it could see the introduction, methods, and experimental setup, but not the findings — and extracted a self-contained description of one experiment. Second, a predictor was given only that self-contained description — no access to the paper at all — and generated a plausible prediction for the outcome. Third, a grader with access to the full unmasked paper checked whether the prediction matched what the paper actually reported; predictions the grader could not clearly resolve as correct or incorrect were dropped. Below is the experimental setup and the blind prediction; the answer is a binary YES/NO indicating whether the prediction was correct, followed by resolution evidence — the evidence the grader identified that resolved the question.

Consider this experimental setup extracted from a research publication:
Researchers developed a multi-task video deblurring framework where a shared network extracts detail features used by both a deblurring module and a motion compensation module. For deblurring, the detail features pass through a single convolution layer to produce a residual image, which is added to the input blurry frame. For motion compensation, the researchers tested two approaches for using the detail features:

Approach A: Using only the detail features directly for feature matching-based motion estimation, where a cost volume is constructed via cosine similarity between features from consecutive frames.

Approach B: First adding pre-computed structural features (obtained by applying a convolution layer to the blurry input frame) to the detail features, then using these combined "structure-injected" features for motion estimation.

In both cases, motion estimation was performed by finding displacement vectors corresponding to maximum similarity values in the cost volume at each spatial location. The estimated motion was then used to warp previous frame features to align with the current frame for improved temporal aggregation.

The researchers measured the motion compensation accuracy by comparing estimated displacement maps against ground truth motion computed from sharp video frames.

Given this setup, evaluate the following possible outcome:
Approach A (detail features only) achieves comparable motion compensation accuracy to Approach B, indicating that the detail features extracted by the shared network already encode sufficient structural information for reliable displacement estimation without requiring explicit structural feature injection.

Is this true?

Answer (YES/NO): NO